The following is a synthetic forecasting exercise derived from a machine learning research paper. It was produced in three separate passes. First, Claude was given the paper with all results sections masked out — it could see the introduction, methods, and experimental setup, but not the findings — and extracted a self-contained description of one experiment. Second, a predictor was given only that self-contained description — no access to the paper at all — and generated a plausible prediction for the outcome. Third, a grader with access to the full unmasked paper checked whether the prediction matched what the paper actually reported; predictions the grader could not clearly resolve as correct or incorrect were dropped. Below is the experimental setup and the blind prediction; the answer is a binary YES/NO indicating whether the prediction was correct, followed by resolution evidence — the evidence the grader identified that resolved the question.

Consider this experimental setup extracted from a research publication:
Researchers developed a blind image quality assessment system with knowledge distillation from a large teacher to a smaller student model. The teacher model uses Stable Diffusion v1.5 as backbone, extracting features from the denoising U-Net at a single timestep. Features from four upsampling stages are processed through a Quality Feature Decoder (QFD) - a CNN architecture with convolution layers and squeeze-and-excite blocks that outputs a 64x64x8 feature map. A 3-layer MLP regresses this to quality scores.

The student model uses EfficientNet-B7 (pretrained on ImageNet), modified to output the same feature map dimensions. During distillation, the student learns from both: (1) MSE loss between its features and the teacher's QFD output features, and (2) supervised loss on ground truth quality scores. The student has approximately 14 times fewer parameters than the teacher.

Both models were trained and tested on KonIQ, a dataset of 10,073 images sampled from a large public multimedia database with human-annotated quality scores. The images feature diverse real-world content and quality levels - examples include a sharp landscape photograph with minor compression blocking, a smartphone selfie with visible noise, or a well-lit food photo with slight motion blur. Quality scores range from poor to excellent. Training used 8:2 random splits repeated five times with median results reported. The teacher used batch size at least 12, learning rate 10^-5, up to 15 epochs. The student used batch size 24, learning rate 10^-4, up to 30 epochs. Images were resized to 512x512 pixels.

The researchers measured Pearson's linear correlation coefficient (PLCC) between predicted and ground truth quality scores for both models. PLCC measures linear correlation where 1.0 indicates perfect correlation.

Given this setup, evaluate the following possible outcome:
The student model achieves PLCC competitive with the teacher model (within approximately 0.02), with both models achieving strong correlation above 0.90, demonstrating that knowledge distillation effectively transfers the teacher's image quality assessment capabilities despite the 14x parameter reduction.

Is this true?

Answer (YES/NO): YES